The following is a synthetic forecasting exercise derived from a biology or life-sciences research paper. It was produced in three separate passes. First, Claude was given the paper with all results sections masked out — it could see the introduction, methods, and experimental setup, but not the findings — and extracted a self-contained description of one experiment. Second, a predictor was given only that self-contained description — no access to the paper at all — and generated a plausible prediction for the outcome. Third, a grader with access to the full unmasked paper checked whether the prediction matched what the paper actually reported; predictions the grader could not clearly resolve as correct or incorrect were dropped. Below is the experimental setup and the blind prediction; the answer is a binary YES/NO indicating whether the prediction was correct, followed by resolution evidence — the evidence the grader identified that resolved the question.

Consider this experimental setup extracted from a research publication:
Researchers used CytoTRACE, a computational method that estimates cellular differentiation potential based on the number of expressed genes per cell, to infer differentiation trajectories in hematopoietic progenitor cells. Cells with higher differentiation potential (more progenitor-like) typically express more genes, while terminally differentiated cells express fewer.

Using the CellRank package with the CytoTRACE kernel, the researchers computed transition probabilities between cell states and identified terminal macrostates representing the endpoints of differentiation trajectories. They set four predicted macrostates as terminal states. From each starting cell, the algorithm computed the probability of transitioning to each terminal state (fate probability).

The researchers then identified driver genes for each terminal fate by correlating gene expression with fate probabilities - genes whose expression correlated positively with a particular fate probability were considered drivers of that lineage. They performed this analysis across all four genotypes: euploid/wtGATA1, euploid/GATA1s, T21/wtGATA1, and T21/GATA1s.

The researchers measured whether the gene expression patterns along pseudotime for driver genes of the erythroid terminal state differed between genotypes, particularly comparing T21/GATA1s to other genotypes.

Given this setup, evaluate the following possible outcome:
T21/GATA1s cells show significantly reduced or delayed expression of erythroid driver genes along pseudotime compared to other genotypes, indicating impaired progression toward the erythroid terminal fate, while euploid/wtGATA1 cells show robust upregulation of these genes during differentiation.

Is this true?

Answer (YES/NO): YES